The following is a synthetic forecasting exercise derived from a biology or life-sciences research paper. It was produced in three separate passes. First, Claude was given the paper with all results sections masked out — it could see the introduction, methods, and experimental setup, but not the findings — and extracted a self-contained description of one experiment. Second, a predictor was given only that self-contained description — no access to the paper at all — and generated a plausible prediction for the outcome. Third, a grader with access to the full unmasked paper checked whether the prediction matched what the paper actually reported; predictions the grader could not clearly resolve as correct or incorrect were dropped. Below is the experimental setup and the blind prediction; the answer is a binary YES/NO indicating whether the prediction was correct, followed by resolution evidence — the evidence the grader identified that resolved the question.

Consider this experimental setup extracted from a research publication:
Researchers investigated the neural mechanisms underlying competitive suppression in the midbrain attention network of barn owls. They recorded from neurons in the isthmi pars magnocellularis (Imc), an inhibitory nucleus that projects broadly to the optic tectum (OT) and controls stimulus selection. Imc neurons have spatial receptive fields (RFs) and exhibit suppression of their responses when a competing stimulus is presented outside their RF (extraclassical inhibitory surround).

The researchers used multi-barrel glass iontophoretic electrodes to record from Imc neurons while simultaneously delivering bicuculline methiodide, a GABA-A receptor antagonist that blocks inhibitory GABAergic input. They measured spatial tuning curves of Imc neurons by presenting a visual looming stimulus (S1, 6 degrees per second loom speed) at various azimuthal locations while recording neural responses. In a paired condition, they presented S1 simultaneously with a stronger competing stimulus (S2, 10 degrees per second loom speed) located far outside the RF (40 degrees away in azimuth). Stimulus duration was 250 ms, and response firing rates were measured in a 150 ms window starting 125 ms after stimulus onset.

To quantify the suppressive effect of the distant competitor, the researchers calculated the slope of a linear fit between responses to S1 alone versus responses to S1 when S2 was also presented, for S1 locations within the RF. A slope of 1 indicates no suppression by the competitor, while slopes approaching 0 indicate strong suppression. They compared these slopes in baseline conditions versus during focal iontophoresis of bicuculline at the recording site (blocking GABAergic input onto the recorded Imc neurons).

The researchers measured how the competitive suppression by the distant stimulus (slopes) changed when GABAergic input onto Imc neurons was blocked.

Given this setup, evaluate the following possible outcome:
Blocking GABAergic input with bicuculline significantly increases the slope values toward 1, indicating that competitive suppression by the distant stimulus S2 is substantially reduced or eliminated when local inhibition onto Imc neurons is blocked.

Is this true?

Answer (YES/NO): YES